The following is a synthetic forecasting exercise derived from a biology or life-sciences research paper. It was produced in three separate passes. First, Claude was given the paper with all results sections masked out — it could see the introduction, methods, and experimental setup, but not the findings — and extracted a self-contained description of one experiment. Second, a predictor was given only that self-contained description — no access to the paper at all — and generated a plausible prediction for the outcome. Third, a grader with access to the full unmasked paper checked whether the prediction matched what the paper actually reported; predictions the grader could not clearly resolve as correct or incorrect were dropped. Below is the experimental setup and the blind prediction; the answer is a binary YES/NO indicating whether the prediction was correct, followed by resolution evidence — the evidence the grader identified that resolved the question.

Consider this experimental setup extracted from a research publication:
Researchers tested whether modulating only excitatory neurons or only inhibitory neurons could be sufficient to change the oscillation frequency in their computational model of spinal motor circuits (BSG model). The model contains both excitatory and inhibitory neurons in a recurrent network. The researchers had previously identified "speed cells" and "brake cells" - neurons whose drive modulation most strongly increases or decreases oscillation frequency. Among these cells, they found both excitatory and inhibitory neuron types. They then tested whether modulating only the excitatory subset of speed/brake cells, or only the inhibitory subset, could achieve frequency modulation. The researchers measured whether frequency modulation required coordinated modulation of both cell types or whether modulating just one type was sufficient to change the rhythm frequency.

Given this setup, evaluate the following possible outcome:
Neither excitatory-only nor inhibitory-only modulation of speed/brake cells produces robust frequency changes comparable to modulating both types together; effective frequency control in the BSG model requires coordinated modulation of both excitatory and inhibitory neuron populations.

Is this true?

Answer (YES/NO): NO